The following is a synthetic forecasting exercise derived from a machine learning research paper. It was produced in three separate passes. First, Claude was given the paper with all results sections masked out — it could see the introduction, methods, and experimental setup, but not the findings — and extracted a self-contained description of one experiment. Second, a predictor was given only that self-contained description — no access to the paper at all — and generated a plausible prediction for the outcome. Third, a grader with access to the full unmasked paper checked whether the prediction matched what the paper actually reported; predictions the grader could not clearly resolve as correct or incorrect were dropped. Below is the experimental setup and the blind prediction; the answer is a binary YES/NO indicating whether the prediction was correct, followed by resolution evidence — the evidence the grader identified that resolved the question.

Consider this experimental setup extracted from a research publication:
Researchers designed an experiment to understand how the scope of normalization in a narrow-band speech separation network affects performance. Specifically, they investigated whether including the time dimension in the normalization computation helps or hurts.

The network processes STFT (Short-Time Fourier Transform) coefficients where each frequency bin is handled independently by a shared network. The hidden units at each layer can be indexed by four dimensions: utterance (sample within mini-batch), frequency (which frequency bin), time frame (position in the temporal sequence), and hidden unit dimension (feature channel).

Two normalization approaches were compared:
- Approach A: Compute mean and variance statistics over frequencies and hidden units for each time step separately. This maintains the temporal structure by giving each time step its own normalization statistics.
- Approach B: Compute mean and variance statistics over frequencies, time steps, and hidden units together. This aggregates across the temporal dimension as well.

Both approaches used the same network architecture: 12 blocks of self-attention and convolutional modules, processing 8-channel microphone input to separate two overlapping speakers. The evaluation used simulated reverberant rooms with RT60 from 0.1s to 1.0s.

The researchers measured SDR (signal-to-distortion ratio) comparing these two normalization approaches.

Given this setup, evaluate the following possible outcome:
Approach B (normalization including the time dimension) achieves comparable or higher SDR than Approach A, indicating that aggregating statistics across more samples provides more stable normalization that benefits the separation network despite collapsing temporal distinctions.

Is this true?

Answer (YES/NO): NO